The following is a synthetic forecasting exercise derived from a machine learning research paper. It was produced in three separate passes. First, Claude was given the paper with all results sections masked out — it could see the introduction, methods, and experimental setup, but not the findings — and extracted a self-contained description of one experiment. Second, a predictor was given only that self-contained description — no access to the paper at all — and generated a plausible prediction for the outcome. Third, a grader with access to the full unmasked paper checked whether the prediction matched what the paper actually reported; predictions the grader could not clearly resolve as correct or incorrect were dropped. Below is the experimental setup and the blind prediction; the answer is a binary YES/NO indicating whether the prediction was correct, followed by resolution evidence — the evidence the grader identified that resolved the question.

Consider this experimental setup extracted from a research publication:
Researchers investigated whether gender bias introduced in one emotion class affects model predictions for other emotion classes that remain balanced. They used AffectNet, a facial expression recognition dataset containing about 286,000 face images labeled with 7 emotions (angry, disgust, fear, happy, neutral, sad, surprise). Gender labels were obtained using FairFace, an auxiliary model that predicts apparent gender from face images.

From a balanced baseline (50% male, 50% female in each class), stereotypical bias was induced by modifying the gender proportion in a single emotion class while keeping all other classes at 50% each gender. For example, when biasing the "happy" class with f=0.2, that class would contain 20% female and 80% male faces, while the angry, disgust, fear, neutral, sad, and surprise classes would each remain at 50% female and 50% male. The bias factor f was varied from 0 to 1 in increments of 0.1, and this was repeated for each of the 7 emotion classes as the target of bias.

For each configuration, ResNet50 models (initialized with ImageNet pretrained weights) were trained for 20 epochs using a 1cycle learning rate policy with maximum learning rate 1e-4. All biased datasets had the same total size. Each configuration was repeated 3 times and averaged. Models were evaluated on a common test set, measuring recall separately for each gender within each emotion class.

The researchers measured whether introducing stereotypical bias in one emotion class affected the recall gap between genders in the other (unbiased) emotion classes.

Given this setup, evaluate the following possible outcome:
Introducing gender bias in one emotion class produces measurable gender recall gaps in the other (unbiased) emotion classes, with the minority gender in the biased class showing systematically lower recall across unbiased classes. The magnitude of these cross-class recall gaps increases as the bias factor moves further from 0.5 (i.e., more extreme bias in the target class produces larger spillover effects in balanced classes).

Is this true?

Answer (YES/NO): NO